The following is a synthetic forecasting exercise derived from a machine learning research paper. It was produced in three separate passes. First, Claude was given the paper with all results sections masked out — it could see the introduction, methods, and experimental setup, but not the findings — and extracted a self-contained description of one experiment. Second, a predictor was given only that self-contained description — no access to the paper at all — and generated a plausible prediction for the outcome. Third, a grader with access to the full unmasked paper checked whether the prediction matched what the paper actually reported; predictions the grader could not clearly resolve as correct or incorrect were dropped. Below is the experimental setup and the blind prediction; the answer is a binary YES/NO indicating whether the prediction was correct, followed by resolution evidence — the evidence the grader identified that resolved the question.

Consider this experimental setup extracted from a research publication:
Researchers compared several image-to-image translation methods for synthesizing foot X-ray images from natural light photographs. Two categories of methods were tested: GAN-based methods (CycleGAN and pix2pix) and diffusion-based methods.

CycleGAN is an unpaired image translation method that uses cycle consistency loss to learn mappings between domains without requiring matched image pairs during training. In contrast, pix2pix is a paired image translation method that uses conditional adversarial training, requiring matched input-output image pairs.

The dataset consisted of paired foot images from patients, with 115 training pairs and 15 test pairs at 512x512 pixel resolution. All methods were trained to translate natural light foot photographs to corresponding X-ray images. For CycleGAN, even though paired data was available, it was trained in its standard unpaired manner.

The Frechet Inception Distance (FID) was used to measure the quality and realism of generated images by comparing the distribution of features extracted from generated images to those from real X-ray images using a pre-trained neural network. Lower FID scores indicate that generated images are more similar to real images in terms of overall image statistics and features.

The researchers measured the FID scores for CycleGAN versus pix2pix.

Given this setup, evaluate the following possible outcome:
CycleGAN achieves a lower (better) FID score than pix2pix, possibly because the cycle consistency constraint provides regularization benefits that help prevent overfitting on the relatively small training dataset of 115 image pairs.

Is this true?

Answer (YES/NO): NO